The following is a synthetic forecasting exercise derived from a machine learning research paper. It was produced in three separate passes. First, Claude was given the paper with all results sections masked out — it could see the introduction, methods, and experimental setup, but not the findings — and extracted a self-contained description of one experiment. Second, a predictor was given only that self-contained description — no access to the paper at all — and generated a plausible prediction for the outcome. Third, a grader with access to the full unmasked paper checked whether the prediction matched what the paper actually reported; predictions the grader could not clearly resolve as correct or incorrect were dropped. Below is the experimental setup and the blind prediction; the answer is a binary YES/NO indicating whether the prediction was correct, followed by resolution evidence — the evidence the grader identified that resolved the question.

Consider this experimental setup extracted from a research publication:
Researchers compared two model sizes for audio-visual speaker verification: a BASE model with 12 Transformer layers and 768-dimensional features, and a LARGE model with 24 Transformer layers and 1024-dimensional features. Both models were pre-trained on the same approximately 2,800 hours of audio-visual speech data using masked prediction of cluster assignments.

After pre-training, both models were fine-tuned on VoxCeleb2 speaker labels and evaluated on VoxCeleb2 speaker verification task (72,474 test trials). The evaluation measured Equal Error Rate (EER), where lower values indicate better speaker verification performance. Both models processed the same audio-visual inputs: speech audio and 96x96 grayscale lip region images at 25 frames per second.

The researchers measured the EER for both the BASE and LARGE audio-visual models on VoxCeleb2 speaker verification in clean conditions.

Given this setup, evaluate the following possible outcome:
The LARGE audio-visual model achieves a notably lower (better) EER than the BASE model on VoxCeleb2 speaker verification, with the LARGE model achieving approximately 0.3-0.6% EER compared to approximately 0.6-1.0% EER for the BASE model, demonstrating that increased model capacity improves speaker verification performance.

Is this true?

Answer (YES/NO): NO